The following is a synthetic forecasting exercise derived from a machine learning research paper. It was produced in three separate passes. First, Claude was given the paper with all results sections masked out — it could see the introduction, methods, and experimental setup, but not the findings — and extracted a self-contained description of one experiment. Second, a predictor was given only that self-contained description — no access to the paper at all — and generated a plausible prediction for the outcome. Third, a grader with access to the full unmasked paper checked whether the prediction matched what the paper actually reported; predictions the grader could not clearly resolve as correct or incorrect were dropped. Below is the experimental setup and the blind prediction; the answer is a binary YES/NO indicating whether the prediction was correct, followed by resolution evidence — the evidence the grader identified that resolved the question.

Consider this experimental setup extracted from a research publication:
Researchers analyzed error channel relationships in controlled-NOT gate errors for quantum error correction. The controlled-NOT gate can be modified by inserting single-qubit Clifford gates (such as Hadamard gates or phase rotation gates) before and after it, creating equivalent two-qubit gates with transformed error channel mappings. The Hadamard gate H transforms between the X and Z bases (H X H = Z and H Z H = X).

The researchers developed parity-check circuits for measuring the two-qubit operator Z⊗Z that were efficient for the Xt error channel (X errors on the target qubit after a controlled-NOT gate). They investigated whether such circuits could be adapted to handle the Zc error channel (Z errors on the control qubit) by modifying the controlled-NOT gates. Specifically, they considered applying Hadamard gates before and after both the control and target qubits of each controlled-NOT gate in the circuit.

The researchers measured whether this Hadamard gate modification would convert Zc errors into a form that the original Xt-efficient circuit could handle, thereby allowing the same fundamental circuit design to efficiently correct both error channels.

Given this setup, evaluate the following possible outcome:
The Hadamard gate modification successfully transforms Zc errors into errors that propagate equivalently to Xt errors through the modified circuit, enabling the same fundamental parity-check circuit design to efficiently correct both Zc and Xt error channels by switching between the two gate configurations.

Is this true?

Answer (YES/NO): YES